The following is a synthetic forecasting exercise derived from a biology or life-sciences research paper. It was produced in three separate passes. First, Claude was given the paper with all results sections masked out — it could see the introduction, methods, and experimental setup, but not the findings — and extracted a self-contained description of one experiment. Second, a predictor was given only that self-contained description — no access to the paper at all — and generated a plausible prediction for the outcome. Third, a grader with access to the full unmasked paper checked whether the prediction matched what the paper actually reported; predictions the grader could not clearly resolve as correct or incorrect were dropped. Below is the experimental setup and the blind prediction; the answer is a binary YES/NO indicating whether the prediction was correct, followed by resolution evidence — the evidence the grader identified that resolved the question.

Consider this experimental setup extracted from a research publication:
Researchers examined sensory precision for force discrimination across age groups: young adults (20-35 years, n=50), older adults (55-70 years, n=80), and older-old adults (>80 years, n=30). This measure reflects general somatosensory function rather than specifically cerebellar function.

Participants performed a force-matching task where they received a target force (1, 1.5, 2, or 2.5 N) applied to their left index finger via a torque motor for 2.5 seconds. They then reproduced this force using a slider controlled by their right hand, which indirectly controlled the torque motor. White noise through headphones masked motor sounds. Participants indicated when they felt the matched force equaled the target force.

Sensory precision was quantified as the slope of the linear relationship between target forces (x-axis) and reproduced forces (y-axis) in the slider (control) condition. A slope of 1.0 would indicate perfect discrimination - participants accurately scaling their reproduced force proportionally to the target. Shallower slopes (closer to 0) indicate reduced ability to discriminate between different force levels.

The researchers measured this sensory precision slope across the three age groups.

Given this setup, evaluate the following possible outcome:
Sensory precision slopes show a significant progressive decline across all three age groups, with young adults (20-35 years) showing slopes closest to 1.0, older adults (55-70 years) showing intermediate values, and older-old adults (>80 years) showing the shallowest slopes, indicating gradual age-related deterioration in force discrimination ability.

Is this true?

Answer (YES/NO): NO